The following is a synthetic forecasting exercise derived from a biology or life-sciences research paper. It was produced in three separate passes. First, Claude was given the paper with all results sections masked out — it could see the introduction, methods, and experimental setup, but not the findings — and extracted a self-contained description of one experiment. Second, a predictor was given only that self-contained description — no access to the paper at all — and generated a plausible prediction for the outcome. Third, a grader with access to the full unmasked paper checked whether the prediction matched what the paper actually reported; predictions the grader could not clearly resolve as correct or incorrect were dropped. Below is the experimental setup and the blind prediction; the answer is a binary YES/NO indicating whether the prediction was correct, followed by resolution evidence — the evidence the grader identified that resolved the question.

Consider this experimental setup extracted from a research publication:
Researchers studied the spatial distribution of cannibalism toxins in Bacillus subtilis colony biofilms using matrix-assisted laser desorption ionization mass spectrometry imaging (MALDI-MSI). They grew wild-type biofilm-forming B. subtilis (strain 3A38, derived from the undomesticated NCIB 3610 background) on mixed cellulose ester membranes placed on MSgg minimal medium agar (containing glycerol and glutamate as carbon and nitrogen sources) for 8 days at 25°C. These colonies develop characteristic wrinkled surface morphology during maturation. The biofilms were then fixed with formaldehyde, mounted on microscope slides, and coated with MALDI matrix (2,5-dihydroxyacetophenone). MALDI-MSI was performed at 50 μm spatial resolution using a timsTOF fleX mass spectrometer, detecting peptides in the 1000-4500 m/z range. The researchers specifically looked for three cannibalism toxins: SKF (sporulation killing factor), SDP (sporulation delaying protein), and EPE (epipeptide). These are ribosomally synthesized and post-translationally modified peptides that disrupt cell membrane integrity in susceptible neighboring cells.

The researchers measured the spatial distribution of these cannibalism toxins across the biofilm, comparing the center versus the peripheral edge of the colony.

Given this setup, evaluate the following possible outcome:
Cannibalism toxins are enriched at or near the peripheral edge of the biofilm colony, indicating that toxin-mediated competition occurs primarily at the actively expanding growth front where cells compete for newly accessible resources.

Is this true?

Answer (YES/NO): NO